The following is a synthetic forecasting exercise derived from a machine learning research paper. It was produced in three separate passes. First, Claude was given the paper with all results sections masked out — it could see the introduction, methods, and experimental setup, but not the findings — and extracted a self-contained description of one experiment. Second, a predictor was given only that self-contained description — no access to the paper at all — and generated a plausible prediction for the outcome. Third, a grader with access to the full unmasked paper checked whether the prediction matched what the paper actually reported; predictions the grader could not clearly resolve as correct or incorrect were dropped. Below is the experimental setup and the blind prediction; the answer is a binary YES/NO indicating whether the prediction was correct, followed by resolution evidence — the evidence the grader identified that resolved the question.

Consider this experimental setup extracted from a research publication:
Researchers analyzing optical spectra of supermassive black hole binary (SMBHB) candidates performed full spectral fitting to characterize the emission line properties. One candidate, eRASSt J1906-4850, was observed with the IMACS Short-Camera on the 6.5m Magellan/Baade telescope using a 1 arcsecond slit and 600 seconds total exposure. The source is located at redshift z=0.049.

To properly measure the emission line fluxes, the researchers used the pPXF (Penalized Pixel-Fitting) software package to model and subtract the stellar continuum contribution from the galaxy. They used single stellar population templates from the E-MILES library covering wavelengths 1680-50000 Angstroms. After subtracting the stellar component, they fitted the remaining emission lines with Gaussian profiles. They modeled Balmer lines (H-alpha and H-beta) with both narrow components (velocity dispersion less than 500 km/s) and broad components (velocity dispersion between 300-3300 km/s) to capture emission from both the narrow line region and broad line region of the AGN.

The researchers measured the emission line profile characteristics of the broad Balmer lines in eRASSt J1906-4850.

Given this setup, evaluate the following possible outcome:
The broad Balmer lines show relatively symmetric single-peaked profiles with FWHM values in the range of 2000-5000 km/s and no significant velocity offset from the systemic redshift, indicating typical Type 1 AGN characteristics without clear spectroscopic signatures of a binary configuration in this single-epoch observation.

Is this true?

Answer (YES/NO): NO